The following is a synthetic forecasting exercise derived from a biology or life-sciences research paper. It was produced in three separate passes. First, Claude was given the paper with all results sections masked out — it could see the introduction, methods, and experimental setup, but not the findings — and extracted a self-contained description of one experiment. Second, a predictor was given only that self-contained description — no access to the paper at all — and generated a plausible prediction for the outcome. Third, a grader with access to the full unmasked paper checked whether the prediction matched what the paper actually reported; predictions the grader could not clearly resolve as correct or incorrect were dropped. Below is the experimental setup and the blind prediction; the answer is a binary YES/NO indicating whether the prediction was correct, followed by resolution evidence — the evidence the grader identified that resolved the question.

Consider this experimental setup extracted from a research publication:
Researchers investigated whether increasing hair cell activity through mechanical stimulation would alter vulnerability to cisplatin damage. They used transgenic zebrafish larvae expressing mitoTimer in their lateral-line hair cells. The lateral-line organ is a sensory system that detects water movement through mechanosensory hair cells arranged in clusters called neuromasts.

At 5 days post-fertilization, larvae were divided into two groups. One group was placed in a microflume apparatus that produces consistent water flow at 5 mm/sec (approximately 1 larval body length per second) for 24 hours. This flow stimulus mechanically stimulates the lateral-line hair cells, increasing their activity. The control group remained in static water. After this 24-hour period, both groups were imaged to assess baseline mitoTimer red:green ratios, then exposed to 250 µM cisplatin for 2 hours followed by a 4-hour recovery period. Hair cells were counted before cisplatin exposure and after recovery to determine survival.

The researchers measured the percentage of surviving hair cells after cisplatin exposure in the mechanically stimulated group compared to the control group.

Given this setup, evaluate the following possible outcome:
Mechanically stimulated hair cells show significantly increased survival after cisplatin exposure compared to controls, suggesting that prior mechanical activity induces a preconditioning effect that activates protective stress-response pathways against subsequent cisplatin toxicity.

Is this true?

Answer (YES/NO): NO